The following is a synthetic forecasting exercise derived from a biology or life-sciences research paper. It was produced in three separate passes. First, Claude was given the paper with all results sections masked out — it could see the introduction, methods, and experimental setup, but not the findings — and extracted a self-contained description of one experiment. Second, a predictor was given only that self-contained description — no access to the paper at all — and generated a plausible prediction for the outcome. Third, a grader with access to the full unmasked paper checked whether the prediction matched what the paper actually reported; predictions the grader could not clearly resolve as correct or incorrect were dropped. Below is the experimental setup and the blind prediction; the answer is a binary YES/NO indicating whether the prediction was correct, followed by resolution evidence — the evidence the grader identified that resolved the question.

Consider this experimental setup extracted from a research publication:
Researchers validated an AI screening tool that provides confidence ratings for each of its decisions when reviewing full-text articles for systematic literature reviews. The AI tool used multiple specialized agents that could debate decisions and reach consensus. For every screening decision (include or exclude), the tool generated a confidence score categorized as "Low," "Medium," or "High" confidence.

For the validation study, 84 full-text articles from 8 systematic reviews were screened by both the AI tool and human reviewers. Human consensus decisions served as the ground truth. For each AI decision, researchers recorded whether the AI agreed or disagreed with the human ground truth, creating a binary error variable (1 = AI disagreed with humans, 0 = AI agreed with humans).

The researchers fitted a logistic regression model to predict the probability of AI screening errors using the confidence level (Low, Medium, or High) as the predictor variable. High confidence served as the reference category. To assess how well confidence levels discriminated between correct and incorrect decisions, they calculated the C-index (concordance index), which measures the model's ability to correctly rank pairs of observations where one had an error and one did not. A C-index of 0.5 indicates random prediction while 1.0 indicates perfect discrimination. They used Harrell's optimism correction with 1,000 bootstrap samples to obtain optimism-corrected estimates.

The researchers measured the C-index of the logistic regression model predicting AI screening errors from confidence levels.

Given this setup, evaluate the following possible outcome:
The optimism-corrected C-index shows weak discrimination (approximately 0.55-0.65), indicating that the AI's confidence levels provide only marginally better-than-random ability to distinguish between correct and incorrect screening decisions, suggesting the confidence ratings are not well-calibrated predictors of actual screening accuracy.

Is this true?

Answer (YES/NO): NO